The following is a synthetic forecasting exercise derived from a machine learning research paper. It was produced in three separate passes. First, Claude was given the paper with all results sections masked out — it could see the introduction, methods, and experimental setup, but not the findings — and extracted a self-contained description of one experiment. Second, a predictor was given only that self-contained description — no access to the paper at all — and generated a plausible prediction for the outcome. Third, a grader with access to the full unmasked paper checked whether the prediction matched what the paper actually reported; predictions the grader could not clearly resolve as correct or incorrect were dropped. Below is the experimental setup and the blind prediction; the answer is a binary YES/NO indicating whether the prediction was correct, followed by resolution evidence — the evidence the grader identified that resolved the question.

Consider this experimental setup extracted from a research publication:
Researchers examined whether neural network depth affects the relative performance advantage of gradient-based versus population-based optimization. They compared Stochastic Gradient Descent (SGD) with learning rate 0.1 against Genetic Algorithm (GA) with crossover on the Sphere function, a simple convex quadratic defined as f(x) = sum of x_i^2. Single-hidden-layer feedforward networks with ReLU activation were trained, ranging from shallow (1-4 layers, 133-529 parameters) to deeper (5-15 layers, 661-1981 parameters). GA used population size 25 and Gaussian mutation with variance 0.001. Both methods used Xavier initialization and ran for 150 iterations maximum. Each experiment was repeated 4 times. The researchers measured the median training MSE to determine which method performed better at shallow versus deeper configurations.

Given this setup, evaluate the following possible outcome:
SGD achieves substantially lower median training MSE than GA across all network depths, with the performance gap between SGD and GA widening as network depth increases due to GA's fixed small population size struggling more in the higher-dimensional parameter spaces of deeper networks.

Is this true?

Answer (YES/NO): NO